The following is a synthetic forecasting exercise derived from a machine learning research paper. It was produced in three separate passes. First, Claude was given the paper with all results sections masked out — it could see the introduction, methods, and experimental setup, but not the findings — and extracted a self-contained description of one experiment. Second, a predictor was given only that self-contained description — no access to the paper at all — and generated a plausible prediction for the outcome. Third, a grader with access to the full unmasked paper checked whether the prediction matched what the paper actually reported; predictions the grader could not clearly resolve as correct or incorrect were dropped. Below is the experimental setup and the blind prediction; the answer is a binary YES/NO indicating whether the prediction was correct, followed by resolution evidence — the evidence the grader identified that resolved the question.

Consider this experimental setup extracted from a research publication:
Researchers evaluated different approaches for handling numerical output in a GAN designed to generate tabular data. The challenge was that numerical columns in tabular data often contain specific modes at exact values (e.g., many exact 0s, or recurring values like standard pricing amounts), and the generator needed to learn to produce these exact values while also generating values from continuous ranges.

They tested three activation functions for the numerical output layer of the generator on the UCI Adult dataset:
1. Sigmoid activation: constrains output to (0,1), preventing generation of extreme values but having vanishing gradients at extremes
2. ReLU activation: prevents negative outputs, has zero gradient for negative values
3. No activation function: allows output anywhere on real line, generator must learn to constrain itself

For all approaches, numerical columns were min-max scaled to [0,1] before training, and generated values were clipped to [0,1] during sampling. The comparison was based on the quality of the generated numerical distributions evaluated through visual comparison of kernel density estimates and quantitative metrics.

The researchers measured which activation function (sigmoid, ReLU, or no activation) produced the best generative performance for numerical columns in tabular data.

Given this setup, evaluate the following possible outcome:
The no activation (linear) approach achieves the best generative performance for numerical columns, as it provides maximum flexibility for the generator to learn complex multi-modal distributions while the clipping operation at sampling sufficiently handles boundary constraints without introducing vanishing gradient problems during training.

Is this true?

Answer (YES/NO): YES